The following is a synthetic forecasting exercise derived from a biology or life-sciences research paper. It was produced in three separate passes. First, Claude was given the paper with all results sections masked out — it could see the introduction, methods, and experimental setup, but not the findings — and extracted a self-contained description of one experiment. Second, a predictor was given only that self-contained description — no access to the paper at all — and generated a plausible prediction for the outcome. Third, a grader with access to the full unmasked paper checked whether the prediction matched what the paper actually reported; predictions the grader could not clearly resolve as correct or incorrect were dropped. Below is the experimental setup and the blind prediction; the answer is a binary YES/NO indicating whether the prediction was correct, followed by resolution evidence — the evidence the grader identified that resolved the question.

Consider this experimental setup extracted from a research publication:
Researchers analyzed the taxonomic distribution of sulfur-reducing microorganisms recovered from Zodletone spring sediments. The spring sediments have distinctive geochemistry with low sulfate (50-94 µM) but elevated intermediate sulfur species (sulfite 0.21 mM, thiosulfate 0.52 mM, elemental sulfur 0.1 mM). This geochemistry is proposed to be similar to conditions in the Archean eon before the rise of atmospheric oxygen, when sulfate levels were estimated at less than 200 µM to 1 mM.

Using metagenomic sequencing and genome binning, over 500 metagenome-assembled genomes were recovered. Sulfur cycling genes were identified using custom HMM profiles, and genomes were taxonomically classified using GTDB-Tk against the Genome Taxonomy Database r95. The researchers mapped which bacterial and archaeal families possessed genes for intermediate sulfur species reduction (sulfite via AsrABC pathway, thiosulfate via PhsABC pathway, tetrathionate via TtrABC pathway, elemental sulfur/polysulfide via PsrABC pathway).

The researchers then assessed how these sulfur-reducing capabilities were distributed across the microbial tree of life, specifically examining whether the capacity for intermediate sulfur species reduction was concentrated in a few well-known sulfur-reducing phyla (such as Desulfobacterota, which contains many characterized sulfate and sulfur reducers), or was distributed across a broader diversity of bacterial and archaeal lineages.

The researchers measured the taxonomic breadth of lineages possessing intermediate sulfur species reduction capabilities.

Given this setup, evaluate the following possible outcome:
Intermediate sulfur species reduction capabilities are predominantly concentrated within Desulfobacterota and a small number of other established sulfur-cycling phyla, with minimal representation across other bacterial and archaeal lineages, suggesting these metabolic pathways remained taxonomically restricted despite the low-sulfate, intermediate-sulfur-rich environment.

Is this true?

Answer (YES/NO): NO